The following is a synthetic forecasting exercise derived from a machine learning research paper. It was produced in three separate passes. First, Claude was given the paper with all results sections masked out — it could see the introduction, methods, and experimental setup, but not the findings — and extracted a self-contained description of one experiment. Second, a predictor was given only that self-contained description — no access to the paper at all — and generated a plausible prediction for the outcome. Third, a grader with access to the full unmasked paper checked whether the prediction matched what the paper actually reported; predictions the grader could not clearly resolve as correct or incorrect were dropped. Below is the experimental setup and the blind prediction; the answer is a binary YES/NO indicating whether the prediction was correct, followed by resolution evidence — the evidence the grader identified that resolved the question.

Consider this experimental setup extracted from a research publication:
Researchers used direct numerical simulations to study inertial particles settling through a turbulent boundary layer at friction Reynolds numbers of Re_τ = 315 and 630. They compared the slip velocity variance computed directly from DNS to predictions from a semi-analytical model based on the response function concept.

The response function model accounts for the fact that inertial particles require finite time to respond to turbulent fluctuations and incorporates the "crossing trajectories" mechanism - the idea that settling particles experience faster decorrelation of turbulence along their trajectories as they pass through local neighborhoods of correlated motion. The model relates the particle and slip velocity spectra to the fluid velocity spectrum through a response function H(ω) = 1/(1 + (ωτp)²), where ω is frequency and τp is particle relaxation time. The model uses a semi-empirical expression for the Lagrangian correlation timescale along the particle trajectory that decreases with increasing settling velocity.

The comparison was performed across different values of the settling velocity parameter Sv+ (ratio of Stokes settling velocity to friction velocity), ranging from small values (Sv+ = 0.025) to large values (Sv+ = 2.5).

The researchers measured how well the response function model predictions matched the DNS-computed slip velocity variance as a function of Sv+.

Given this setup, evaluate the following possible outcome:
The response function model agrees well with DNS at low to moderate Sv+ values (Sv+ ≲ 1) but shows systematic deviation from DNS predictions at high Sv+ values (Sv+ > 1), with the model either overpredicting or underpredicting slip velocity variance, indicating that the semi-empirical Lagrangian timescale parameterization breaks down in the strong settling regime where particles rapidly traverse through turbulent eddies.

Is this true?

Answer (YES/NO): YES